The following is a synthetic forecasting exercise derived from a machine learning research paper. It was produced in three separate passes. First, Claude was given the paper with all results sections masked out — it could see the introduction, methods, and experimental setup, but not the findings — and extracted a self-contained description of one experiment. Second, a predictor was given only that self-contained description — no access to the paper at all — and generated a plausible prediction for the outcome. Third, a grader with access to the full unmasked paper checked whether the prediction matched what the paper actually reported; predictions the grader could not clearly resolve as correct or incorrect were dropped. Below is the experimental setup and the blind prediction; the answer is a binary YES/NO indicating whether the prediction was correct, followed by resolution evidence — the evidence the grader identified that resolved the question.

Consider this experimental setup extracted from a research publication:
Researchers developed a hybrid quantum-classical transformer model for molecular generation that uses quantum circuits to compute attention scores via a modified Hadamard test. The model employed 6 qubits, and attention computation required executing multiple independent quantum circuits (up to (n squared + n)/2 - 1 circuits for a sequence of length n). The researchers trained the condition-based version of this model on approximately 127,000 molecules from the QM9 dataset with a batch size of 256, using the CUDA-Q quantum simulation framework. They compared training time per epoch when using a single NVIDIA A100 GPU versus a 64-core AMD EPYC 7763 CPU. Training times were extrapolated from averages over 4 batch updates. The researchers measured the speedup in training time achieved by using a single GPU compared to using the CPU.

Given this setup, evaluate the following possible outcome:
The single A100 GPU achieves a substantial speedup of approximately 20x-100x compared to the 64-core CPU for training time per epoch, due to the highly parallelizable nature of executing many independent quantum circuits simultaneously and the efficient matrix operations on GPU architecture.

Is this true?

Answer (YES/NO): NO